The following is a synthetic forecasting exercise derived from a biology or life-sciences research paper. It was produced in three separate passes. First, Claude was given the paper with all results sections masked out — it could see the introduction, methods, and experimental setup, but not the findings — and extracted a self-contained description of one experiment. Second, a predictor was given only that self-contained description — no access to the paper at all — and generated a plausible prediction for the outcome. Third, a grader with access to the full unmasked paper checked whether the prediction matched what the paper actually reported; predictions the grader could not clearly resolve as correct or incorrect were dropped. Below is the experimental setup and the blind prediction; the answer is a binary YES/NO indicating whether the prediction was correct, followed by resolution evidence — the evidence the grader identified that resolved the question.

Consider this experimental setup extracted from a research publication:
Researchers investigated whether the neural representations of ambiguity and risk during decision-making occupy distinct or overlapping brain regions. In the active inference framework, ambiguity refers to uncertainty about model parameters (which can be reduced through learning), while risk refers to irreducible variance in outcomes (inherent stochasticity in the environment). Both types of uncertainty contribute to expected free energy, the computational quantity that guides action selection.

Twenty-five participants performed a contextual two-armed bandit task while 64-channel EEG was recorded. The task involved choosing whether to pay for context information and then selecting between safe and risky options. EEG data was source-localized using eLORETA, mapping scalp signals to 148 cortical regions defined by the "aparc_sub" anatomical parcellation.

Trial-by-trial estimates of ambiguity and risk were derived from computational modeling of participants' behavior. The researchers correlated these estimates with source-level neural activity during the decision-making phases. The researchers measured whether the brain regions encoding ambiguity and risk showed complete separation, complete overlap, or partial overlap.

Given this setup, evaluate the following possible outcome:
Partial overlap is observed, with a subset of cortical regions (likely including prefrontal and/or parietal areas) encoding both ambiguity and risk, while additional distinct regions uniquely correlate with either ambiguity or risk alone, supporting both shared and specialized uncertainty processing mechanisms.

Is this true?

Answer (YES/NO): YES